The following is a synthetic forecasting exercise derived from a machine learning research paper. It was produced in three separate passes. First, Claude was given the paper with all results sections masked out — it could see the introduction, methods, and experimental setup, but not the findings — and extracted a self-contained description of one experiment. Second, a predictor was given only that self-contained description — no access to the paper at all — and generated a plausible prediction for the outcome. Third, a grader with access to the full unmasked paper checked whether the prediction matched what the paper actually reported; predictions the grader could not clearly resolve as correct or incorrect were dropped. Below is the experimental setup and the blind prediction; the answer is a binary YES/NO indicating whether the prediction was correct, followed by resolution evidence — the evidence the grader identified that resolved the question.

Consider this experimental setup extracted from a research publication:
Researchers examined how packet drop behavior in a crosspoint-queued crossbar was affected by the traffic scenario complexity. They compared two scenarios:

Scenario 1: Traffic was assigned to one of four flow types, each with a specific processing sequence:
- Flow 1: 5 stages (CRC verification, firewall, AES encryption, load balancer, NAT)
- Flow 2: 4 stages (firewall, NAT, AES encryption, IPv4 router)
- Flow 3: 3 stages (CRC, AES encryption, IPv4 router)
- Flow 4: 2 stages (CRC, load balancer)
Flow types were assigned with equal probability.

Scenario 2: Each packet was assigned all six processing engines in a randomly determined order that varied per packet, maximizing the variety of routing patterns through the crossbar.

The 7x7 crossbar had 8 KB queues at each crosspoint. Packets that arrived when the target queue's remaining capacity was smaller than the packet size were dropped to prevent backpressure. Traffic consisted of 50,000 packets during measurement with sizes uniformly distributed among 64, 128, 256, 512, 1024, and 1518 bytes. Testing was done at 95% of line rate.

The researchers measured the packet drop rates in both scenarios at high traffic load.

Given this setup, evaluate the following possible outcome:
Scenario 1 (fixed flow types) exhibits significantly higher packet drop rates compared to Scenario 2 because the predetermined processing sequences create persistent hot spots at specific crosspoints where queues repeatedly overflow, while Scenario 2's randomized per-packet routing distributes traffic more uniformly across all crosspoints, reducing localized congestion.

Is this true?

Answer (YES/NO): NO